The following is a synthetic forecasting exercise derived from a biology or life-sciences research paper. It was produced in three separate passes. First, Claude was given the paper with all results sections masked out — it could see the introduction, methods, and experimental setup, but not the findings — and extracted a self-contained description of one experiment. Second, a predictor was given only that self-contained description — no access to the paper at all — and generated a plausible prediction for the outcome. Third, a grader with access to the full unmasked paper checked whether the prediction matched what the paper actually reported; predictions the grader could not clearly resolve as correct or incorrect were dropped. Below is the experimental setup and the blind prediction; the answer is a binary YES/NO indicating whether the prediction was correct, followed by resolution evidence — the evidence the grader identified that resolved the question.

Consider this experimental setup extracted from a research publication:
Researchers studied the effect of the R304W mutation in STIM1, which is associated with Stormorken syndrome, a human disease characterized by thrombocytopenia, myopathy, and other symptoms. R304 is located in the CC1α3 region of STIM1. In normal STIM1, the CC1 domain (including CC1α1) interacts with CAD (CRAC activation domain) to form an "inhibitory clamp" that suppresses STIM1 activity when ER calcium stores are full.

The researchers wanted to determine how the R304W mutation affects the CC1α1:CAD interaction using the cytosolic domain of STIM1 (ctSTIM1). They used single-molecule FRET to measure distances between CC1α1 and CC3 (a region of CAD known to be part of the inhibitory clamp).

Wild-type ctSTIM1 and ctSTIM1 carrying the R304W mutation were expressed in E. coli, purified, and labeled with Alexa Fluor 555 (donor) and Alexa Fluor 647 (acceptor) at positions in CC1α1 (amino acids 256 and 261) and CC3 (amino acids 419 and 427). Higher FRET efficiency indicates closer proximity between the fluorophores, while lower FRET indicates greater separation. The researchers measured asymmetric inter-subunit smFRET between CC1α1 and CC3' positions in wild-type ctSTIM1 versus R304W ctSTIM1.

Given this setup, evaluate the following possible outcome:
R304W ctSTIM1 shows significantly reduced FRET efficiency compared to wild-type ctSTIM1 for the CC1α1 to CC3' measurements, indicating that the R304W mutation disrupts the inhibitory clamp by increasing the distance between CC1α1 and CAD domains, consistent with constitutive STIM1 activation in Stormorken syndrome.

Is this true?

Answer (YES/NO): YES